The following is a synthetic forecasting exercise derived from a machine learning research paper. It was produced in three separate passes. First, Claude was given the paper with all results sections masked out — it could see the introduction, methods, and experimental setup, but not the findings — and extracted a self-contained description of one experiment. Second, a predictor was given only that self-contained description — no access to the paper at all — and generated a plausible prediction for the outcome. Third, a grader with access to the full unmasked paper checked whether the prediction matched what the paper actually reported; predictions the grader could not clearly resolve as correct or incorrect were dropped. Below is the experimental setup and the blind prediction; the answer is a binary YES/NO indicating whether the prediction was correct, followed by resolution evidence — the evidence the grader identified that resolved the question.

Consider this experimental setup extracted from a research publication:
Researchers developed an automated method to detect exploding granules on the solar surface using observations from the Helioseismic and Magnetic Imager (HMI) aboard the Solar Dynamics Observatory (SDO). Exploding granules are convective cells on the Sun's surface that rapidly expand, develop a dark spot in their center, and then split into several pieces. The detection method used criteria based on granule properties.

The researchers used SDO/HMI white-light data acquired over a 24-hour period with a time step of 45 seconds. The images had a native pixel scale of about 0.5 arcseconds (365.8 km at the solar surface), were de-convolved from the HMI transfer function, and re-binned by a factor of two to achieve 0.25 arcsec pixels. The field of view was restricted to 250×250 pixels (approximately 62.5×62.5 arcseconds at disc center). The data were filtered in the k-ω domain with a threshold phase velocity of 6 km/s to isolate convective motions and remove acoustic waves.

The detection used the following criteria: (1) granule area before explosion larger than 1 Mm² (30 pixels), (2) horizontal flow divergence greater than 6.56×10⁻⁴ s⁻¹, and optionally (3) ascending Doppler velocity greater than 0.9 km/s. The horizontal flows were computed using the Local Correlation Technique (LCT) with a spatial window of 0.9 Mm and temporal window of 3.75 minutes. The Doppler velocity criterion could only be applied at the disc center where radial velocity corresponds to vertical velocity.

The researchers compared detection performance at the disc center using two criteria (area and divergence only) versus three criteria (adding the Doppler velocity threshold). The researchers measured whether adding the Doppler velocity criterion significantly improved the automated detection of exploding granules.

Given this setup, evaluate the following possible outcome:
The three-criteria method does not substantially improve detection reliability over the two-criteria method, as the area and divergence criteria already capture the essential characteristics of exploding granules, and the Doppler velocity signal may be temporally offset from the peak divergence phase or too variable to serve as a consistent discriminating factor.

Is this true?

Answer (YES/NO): YES